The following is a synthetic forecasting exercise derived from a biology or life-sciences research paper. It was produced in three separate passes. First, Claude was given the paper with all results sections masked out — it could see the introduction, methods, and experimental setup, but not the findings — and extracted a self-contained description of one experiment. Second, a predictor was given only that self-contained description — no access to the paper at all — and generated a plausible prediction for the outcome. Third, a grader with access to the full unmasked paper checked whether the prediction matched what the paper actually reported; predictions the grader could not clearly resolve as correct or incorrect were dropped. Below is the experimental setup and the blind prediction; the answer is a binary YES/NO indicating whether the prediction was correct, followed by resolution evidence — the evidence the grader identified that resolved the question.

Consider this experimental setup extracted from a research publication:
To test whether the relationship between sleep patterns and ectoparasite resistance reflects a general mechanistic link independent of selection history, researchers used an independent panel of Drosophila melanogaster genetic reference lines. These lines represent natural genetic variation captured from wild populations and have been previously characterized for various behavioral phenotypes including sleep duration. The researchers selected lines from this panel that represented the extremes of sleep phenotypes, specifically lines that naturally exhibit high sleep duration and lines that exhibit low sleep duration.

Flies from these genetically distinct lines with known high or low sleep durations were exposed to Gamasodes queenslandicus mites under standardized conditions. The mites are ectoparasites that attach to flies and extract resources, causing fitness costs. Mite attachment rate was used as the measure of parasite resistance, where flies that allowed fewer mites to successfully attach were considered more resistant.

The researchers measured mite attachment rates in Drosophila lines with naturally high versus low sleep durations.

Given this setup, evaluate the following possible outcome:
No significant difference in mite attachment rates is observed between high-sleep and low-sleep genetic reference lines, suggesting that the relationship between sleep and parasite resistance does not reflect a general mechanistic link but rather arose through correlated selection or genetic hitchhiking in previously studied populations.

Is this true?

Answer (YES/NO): NO